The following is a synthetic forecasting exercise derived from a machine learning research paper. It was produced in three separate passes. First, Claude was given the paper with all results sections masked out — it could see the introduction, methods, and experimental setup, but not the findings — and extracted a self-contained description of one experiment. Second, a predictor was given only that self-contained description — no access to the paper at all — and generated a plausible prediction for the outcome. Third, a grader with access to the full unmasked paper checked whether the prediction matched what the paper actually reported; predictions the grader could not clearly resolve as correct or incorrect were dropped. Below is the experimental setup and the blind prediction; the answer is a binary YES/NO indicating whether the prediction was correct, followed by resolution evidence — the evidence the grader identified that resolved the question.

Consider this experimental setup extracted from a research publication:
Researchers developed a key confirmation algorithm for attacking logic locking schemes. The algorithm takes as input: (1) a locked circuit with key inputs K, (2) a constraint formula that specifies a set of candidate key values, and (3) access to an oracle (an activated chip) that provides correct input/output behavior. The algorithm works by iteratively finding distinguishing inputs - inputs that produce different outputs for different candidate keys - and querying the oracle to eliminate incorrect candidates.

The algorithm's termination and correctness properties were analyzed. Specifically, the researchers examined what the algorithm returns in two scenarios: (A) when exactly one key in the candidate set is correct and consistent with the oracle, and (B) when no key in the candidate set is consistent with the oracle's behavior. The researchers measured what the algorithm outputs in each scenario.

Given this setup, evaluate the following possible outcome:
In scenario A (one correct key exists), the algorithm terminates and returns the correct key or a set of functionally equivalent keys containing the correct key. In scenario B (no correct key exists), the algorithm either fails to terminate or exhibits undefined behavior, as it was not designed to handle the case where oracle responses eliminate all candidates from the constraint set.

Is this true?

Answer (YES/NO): NO